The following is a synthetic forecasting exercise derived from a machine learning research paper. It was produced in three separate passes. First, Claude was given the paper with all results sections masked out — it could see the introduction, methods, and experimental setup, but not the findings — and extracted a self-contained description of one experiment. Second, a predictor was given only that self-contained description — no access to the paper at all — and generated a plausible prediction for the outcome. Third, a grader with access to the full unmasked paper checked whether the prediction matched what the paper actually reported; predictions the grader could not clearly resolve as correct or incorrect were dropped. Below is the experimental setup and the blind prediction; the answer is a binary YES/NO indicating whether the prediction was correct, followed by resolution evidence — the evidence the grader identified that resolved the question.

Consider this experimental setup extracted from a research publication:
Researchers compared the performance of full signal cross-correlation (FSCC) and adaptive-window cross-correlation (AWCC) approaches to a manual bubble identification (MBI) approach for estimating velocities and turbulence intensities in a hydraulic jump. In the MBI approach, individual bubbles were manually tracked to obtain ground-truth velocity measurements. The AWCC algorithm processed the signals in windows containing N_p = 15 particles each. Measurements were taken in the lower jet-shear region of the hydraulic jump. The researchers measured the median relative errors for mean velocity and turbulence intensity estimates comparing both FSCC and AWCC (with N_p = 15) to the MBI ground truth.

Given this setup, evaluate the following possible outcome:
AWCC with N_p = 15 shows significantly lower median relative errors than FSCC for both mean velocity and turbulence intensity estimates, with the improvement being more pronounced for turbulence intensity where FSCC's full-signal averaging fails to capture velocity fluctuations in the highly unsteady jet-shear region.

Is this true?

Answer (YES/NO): NO